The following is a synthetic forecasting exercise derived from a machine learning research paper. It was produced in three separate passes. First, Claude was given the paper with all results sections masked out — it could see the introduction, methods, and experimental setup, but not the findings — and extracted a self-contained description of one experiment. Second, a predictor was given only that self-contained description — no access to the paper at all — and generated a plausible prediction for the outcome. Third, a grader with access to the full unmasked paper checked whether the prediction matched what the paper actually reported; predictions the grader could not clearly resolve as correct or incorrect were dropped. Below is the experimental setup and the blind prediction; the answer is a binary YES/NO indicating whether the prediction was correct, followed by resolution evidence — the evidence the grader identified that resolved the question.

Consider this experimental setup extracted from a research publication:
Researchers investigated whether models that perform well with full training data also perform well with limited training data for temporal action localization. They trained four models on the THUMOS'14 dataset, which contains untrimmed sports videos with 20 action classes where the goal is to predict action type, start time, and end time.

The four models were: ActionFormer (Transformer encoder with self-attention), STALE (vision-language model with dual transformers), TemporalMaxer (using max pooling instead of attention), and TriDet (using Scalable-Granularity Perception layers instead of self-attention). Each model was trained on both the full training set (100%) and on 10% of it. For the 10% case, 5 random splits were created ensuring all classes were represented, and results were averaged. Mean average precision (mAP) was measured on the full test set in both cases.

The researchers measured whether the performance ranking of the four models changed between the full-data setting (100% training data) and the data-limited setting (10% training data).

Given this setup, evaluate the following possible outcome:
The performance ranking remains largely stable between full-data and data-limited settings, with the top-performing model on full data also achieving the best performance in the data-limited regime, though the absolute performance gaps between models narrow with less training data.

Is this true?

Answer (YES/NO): NO